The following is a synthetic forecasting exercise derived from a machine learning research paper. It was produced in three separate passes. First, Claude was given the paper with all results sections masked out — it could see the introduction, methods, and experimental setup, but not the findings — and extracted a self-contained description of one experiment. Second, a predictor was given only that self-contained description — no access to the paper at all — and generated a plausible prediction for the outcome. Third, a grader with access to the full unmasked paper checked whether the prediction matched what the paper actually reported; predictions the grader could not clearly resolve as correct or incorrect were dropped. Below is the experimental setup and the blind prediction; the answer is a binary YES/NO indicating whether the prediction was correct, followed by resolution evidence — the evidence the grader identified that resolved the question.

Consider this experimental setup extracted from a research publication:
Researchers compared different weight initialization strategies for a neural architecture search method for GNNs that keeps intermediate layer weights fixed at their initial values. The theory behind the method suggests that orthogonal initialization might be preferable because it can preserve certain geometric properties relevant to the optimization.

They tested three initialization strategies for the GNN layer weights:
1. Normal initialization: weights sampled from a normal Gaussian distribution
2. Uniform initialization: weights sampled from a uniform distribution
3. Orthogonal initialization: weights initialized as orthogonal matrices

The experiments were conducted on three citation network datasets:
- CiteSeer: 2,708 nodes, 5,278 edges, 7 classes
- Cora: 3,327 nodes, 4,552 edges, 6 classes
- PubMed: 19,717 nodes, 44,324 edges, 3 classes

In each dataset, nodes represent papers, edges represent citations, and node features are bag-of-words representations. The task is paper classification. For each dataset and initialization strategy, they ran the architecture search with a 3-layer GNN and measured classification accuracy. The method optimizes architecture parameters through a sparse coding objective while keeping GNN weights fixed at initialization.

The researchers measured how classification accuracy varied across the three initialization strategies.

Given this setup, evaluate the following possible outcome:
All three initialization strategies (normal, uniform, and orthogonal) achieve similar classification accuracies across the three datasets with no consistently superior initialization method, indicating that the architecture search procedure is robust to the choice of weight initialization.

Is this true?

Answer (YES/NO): NO